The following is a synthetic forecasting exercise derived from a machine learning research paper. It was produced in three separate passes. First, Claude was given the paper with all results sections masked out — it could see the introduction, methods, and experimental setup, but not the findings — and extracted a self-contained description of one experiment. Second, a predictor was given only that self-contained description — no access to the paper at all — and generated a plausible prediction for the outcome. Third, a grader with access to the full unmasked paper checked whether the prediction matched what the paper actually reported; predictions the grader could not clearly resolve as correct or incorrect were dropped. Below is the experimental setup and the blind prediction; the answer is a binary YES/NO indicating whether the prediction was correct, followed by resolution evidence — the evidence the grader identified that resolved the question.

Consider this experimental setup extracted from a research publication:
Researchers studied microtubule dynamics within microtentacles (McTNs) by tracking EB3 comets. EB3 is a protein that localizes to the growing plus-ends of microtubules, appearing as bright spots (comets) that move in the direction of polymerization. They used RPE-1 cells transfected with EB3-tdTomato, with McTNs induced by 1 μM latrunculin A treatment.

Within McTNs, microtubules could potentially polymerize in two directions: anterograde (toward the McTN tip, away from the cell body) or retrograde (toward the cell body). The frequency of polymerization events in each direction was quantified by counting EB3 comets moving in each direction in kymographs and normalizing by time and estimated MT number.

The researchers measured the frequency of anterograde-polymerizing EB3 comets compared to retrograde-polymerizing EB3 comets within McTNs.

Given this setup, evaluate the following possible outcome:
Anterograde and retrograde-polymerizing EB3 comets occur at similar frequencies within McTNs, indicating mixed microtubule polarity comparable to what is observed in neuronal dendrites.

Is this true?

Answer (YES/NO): NO